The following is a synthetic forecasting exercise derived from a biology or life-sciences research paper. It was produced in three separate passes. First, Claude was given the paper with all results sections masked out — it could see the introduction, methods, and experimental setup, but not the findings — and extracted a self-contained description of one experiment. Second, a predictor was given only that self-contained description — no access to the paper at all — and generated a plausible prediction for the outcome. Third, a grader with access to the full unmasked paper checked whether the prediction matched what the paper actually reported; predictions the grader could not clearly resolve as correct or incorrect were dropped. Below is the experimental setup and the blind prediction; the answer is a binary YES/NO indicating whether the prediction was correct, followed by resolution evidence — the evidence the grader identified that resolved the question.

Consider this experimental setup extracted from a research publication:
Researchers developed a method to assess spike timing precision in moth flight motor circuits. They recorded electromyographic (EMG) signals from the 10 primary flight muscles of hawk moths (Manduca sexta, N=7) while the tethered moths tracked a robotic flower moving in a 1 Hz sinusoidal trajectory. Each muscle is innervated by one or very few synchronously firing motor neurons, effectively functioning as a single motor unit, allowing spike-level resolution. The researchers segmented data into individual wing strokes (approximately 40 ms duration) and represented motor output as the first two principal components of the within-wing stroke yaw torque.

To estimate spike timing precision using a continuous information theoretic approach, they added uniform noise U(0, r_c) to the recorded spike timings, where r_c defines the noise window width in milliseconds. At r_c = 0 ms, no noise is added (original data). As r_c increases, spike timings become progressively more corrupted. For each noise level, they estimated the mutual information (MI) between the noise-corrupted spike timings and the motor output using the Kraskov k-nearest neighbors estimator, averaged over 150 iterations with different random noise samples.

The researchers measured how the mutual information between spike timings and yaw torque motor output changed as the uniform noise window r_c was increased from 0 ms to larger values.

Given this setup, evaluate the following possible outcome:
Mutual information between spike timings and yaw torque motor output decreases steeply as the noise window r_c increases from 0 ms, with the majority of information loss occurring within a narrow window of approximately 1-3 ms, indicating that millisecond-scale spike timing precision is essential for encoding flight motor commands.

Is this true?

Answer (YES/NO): NO